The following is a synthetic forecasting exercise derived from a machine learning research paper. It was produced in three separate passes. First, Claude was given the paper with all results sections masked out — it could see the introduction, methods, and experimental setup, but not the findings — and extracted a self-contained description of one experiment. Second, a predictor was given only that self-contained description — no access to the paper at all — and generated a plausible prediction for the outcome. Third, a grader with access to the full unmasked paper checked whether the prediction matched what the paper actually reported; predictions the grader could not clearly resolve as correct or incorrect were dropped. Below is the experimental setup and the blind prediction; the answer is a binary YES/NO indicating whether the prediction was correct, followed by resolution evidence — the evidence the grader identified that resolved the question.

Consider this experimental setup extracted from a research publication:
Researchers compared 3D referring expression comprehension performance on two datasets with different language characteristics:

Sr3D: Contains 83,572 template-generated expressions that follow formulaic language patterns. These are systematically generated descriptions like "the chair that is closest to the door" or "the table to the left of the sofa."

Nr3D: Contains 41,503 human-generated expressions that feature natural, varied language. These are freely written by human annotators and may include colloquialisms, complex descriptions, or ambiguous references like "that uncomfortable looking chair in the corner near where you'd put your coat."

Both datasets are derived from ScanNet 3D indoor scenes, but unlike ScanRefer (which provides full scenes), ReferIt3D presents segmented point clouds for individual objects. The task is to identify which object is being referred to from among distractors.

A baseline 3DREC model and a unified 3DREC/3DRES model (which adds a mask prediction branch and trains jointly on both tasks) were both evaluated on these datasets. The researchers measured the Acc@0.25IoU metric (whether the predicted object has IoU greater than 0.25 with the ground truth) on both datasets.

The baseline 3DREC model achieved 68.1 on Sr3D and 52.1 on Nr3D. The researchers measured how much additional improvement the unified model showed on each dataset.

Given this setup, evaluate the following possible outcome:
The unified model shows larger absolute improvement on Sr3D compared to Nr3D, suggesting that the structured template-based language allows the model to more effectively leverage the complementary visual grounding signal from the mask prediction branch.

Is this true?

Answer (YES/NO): NO